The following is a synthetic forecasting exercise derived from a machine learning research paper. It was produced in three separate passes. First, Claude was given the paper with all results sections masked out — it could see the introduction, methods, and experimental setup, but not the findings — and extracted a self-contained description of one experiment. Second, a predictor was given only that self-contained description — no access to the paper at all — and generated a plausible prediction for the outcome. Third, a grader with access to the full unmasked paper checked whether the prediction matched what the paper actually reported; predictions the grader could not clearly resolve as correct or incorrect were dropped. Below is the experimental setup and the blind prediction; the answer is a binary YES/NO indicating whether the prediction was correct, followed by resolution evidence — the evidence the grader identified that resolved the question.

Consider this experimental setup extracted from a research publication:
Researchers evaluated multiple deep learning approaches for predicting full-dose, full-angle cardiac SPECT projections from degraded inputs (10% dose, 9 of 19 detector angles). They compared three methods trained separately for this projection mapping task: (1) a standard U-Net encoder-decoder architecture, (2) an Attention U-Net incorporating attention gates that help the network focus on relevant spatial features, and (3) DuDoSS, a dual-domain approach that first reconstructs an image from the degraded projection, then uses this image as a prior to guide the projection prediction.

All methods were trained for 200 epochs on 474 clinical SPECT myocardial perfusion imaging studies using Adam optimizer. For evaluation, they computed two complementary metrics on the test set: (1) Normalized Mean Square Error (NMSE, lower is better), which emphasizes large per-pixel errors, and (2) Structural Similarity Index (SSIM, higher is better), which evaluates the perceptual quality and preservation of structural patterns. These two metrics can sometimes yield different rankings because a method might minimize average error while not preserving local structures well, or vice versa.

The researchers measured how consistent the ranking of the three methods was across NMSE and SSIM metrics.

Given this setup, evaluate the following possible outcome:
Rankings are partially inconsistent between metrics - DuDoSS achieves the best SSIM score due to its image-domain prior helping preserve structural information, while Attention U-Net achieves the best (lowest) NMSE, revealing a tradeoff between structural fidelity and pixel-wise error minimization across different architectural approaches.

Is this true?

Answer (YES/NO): NO